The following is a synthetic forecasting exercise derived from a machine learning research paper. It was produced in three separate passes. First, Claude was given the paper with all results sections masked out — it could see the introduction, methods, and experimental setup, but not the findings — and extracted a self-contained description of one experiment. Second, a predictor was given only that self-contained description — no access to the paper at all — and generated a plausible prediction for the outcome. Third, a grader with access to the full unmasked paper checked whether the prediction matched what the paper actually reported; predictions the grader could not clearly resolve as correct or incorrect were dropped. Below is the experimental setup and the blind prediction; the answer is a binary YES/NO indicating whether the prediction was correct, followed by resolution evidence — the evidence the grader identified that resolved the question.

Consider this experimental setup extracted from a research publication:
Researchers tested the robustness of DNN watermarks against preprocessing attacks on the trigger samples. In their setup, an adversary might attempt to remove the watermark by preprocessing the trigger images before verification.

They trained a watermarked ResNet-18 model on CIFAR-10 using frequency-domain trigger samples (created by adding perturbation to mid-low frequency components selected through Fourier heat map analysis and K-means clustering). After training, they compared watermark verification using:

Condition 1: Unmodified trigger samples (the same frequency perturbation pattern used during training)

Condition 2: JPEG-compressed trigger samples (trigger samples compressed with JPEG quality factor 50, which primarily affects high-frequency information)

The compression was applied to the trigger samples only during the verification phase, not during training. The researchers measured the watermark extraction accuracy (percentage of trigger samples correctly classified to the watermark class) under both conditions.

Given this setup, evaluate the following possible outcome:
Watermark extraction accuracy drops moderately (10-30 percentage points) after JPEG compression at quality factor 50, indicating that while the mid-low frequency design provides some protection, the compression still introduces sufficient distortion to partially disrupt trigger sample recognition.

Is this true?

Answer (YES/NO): NO